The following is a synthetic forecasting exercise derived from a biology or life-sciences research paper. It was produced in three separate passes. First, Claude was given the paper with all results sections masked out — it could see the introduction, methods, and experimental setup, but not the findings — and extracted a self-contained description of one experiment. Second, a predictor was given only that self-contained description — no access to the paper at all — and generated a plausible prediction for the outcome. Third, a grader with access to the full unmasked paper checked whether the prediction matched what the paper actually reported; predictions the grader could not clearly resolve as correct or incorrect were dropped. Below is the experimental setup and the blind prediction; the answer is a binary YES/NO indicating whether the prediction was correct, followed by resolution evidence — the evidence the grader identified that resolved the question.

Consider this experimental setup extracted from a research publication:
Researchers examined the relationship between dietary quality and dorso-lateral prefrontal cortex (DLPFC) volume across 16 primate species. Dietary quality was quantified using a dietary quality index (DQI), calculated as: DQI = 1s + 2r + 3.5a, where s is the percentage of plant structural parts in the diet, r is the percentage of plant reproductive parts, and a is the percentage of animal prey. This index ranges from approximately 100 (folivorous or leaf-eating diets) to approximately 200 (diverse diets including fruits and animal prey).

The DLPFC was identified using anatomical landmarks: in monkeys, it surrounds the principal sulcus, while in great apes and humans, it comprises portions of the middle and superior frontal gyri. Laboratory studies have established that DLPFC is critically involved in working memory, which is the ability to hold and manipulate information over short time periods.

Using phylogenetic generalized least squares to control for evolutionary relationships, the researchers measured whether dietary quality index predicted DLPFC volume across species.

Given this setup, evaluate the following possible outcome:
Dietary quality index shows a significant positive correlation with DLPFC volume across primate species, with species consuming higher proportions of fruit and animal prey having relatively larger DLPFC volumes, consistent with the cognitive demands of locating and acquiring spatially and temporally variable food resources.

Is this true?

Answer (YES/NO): NO